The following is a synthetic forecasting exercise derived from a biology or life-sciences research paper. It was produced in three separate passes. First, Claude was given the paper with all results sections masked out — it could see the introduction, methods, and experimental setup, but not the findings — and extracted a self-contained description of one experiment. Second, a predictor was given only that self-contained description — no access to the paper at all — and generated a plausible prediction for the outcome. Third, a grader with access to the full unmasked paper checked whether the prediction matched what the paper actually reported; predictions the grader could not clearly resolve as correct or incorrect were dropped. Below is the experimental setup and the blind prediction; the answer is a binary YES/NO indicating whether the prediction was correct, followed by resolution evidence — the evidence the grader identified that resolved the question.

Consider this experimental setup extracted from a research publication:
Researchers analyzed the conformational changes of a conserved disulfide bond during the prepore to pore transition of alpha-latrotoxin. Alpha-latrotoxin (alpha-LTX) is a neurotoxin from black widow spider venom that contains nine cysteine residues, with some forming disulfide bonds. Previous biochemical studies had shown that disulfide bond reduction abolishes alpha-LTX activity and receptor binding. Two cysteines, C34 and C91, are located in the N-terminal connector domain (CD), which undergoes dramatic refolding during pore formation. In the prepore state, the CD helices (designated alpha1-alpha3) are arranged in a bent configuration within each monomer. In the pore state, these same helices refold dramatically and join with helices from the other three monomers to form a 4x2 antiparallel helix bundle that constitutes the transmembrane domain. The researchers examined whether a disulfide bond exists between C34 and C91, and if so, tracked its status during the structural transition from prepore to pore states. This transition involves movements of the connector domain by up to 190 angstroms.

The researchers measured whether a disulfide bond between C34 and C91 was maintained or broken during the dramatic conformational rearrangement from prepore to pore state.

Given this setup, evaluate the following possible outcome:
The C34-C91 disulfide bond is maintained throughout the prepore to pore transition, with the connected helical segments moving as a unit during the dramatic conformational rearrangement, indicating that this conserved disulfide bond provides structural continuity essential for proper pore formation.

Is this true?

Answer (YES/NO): YES